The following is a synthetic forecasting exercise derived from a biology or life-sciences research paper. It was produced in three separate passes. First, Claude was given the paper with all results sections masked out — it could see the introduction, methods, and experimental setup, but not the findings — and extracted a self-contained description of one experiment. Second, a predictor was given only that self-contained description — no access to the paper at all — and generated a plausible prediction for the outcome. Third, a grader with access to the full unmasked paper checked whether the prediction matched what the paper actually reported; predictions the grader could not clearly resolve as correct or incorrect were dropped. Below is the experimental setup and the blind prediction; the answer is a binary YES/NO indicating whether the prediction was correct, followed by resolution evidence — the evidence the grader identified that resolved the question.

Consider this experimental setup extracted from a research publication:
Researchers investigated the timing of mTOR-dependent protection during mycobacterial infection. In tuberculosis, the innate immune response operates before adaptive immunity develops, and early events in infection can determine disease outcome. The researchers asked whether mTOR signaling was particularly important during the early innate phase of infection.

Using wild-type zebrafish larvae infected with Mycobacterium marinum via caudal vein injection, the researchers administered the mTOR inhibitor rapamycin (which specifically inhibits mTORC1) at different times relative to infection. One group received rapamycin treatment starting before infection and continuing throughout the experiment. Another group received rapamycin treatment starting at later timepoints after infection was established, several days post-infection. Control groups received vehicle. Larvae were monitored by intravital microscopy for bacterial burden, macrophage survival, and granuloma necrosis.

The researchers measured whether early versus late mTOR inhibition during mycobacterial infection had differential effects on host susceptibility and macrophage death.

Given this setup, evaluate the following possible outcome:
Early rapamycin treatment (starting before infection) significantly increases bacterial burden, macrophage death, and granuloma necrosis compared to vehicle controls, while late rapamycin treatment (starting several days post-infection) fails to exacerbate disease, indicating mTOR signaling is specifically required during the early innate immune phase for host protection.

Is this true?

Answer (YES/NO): NO